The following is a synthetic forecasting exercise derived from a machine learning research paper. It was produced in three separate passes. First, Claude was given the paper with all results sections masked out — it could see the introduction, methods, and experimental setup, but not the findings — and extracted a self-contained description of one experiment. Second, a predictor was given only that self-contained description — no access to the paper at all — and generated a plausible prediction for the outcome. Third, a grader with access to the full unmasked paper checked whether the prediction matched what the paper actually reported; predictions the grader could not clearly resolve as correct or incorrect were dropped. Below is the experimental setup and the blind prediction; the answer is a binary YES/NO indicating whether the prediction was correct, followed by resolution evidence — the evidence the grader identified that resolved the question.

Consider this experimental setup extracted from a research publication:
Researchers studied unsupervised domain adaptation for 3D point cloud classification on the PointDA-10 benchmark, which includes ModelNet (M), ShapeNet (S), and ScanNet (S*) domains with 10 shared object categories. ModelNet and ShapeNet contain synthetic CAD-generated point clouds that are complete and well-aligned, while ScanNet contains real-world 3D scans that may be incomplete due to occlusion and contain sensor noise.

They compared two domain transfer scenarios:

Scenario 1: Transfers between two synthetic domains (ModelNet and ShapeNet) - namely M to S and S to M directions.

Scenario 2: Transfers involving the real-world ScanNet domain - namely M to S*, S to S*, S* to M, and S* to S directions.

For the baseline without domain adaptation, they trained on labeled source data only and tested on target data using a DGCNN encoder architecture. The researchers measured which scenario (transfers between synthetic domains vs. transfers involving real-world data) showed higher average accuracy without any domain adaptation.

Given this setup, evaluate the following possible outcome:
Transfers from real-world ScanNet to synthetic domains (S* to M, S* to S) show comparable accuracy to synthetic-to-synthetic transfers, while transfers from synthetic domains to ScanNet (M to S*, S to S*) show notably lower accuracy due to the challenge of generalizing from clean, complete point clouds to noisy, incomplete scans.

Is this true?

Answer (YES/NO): NO